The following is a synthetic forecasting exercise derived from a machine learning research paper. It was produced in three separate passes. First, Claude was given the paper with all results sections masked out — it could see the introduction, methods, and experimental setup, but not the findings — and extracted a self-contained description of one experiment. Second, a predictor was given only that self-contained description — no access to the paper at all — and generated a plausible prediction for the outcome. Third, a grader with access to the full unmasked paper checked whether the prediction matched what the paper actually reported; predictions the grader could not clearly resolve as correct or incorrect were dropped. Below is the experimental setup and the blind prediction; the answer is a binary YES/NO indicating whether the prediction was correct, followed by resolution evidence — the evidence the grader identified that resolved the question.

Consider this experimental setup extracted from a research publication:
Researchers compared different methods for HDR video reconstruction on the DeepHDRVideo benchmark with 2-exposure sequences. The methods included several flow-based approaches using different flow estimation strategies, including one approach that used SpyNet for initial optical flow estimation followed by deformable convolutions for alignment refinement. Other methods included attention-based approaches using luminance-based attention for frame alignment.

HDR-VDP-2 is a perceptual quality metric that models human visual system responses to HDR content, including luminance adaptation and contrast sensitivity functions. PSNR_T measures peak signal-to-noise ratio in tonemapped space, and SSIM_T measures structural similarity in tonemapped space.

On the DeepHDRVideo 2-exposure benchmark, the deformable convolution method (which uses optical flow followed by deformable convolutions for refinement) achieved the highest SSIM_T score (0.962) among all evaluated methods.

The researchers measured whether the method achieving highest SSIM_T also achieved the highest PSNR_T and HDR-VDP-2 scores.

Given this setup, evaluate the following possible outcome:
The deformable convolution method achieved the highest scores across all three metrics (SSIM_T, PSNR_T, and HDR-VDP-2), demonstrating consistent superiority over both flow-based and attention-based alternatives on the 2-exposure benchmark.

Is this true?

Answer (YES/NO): NO